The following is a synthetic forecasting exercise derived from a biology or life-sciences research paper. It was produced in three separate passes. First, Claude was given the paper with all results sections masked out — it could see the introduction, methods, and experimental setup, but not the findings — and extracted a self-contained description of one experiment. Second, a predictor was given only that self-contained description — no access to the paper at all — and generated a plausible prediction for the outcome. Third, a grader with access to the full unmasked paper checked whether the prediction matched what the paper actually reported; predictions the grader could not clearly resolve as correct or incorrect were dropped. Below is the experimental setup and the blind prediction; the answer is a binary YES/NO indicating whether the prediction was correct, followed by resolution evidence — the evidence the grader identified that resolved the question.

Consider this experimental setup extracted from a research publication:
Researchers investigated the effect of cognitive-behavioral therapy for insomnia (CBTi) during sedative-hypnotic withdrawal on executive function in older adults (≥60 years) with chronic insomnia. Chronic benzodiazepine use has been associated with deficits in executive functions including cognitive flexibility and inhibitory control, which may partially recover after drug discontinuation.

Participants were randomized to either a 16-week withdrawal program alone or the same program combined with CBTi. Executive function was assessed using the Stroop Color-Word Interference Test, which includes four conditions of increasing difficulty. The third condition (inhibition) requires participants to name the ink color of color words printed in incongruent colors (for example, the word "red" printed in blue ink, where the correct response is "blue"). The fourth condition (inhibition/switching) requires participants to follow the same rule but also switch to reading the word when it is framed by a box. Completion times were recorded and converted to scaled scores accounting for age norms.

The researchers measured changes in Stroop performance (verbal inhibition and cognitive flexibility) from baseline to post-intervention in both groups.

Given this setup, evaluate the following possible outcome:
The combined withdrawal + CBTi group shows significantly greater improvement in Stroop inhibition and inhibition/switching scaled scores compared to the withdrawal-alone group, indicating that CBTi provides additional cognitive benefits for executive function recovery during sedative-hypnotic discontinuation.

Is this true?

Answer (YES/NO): NO